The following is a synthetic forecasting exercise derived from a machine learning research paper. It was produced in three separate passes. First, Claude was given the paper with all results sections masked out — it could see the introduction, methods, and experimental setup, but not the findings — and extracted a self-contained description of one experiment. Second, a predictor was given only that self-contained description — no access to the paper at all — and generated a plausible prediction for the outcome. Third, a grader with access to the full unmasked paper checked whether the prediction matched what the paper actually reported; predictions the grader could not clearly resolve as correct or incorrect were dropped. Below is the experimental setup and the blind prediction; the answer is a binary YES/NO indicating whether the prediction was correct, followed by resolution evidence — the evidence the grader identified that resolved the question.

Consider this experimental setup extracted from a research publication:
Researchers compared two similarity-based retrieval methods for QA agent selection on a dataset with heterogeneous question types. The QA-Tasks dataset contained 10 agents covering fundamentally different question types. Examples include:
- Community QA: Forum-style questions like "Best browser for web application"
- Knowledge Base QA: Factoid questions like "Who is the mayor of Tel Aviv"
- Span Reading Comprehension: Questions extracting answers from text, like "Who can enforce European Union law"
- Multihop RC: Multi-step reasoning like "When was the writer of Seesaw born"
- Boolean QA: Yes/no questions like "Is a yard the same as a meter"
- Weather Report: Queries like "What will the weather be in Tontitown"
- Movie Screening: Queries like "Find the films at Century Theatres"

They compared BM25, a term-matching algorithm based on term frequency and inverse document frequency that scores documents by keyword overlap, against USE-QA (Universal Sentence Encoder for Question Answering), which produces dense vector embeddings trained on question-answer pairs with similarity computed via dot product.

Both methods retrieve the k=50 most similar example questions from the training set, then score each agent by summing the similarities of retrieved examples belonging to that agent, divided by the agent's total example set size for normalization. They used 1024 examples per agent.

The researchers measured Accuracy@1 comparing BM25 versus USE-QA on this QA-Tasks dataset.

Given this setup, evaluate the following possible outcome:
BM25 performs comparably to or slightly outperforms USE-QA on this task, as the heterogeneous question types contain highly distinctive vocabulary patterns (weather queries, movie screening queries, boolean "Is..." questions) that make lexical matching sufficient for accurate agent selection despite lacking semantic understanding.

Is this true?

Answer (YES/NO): NO